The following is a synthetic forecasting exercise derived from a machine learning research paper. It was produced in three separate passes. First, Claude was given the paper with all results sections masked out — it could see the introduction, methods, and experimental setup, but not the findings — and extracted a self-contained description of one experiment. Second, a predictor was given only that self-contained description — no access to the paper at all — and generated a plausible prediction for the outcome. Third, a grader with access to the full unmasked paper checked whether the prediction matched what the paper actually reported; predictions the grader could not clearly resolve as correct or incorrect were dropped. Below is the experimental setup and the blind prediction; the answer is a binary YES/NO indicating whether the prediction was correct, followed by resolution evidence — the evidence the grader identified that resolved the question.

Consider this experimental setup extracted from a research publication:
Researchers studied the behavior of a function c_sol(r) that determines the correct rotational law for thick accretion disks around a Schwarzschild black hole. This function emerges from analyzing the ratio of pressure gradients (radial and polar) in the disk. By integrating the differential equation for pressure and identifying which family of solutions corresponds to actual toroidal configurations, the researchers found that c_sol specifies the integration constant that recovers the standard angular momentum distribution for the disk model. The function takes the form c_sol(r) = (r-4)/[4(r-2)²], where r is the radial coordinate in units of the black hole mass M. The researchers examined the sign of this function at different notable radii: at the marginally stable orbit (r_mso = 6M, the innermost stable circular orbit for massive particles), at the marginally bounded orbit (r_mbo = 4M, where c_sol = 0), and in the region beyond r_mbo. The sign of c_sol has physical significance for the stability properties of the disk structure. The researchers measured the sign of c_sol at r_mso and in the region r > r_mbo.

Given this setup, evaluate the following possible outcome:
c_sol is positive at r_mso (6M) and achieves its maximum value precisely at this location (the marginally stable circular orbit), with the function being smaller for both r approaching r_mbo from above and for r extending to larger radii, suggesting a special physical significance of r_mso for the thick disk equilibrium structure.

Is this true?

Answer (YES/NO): YES